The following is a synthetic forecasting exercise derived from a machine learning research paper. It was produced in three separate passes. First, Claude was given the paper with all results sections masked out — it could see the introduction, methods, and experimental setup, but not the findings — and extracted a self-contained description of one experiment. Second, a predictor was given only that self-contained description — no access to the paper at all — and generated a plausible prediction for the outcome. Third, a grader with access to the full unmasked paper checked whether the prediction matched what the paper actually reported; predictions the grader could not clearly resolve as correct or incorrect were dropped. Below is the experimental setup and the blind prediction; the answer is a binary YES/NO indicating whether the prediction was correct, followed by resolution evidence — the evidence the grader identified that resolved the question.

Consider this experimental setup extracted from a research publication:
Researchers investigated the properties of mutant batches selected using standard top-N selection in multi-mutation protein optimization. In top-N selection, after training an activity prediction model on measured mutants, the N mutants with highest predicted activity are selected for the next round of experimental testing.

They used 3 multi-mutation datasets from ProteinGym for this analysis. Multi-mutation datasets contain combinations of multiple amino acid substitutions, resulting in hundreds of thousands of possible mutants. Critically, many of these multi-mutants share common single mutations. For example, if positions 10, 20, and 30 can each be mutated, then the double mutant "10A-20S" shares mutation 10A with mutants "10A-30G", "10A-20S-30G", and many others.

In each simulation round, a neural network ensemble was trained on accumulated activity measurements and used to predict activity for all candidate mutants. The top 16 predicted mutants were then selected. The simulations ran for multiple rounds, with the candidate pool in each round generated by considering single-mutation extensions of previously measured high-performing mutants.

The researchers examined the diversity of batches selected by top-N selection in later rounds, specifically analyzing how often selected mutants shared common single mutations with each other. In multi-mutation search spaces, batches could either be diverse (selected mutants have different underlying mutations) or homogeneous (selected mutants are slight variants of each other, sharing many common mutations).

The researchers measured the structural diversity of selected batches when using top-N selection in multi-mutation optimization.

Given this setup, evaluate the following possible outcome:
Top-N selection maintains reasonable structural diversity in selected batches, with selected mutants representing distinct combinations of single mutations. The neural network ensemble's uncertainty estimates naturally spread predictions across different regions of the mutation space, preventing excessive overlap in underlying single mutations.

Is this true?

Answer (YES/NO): NO